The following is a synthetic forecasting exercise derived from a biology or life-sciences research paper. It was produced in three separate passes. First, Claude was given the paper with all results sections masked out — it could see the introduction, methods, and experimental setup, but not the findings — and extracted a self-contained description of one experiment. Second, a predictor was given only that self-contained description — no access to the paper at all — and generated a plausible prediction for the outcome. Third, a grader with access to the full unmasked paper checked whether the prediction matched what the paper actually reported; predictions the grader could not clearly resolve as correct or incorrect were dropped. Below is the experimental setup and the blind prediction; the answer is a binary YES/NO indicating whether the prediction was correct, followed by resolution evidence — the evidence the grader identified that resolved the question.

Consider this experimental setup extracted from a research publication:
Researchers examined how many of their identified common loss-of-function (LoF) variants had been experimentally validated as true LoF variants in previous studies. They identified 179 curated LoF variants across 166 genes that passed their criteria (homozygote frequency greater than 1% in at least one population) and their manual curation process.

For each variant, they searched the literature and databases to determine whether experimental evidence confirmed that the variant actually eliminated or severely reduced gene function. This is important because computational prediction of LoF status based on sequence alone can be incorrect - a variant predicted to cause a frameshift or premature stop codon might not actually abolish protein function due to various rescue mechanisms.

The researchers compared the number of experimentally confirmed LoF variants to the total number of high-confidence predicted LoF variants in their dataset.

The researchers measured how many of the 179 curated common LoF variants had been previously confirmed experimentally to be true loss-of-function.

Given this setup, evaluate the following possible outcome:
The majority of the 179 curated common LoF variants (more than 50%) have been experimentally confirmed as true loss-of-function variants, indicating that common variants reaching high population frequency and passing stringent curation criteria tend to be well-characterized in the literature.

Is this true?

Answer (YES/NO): NO